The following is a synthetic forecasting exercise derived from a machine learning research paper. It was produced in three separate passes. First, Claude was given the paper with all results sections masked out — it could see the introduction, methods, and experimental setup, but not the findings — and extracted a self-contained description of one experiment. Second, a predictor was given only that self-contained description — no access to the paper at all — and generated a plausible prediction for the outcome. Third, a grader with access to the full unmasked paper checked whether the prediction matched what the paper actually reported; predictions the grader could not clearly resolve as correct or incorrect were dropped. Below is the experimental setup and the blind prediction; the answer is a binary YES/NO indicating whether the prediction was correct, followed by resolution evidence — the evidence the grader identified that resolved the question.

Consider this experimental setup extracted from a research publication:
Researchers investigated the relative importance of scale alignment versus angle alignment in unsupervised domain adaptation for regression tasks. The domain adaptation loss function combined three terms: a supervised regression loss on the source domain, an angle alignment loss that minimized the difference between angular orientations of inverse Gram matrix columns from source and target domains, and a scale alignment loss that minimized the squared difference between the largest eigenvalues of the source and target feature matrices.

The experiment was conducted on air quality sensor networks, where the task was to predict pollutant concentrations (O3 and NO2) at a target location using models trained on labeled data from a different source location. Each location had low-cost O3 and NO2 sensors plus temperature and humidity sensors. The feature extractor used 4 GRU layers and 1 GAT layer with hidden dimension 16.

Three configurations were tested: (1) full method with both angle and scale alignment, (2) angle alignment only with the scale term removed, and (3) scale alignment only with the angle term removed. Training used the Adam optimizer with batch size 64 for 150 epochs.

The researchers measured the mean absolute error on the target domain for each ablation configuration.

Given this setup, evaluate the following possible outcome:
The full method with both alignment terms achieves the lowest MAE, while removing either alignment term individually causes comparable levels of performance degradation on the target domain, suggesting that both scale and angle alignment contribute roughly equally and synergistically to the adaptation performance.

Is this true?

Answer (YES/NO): NO